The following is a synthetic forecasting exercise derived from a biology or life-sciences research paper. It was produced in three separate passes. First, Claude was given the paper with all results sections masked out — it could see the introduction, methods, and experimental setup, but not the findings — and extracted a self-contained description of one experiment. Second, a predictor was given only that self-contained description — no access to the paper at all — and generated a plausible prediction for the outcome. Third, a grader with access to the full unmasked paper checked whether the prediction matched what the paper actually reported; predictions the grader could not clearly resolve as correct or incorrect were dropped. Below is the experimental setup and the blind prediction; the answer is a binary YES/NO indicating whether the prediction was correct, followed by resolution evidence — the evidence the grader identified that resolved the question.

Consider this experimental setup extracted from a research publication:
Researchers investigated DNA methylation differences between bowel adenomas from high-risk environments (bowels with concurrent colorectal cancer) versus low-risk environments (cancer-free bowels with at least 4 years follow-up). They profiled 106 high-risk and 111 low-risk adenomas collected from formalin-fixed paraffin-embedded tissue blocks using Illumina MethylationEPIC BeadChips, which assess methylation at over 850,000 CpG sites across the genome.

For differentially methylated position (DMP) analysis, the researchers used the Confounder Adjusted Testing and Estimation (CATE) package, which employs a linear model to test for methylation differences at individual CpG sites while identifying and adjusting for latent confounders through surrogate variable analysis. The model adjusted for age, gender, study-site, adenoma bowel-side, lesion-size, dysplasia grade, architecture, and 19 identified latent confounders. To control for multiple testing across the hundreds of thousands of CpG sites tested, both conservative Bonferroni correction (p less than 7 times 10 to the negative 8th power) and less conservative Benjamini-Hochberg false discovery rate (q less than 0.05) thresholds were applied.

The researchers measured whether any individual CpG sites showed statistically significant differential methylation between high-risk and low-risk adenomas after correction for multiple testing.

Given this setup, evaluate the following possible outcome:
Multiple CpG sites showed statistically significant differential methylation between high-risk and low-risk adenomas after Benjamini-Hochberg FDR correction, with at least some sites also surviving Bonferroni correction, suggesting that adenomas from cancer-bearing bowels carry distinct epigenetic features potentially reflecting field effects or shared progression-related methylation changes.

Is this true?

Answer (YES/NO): YES